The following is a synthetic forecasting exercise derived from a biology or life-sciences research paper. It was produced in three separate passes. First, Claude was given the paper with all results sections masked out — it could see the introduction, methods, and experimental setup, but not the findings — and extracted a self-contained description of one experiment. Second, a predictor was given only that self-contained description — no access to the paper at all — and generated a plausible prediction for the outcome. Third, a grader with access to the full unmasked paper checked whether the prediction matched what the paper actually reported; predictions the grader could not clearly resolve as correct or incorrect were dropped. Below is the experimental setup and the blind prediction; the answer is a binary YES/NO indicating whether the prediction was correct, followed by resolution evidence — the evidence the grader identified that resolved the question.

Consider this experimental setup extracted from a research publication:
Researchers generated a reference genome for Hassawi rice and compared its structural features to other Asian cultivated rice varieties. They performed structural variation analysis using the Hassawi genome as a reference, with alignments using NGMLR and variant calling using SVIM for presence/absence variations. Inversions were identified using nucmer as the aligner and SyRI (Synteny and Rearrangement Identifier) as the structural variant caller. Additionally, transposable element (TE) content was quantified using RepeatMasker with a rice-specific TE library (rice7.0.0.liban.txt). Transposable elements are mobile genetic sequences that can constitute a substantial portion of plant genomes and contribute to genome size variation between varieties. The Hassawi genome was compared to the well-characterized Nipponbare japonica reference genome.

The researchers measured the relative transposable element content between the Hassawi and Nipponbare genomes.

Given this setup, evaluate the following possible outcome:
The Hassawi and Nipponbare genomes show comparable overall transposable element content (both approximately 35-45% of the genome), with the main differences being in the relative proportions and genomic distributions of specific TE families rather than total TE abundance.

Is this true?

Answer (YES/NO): NO